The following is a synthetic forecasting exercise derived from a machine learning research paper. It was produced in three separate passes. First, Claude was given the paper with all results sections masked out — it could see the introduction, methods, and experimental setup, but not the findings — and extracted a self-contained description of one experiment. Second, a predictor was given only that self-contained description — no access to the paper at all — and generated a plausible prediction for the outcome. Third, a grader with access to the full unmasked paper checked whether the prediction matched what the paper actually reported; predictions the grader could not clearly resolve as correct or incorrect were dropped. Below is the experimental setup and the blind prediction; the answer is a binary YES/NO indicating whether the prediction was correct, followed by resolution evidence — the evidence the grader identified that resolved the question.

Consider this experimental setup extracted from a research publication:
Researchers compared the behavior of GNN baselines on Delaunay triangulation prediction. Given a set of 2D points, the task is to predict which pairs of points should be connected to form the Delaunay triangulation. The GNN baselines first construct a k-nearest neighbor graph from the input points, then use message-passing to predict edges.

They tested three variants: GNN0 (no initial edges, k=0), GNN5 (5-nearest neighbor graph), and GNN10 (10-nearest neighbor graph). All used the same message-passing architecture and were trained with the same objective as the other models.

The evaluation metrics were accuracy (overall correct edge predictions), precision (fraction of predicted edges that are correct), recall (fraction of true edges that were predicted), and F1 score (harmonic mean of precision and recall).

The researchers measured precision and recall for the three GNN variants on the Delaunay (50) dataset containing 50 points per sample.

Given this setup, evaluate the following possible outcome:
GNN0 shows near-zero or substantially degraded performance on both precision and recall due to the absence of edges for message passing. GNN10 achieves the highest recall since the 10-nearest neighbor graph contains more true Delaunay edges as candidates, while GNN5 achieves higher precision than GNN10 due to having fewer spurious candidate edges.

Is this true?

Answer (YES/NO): NO